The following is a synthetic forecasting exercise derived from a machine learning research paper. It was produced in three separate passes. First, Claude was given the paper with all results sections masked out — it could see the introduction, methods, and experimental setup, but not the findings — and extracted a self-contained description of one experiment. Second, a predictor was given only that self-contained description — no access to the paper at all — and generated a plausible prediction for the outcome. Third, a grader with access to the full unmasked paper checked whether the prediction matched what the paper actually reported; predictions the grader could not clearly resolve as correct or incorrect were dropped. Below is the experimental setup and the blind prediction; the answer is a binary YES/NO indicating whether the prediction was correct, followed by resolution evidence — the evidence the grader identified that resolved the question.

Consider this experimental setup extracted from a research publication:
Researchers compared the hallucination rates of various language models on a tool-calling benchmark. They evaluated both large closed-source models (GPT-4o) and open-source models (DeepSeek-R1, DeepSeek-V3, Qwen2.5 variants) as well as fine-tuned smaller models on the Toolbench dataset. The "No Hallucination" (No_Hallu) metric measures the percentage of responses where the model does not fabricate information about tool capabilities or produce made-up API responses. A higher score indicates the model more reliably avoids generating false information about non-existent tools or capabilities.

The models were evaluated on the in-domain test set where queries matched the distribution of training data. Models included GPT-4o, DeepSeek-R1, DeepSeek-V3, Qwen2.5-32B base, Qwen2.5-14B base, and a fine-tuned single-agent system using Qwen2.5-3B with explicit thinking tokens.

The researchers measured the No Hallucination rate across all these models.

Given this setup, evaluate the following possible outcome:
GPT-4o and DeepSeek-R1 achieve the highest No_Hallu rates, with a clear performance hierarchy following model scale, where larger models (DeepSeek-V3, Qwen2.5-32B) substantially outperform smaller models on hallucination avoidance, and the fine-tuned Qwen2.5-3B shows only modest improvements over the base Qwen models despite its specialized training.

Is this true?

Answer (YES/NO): NO